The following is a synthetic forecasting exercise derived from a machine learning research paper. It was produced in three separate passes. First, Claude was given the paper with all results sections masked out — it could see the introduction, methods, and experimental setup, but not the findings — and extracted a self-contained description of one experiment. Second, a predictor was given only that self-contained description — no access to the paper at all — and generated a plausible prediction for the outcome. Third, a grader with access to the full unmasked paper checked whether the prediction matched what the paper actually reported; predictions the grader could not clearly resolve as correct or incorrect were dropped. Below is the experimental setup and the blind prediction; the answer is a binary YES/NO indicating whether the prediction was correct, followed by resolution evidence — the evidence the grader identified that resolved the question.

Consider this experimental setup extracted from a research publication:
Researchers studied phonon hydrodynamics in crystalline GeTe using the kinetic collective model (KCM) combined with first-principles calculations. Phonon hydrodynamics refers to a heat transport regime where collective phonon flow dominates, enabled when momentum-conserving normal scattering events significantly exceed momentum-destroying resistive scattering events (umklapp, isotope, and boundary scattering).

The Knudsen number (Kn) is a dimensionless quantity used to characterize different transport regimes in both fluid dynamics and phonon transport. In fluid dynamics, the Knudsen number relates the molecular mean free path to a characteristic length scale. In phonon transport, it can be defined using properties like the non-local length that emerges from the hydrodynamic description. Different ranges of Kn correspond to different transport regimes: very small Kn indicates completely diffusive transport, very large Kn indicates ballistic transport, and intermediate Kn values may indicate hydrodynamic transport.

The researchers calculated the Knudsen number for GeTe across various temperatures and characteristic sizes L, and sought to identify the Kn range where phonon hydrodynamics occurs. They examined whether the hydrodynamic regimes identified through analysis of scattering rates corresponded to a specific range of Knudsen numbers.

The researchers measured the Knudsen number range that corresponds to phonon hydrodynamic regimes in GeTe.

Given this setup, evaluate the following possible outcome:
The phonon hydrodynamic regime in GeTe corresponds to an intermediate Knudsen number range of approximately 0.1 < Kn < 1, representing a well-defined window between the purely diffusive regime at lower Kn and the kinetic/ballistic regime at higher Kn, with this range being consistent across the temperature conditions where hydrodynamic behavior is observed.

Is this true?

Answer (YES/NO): NO